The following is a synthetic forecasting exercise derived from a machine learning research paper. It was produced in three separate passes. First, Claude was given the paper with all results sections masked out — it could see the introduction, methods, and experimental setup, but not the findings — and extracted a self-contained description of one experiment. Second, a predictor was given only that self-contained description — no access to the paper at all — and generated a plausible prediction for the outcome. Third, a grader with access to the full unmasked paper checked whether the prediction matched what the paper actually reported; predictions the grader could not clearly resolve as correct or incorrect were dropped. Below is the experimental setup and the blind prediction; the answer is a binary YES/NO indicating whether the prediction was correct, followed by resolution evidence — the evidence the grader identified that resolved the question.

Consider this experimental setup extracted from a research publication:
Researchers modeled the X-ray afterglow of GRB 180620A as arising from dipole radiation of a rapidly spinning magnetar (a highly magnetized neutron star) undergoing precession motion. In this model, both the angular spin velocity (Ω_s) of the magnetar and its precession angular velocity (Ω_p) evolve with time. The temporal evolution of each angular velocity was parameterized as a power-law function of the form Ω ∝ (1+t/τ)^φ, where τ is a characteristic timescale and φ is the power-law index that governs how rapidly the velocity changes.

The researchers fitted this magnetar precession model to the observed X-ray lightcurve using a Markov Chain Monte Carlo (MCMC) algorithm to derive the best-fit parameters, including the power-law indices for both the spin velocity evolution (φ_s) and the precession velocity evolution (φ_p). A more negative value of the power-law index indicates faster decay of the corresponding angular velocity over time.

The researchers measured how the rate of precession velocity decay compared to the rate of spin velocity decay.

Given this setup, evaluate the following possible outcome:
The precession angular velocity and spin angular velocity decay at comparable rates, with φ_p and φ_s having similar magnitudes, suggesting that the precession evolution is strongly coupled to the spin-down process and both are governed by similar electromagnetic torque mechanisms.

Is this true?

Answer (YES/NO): NO